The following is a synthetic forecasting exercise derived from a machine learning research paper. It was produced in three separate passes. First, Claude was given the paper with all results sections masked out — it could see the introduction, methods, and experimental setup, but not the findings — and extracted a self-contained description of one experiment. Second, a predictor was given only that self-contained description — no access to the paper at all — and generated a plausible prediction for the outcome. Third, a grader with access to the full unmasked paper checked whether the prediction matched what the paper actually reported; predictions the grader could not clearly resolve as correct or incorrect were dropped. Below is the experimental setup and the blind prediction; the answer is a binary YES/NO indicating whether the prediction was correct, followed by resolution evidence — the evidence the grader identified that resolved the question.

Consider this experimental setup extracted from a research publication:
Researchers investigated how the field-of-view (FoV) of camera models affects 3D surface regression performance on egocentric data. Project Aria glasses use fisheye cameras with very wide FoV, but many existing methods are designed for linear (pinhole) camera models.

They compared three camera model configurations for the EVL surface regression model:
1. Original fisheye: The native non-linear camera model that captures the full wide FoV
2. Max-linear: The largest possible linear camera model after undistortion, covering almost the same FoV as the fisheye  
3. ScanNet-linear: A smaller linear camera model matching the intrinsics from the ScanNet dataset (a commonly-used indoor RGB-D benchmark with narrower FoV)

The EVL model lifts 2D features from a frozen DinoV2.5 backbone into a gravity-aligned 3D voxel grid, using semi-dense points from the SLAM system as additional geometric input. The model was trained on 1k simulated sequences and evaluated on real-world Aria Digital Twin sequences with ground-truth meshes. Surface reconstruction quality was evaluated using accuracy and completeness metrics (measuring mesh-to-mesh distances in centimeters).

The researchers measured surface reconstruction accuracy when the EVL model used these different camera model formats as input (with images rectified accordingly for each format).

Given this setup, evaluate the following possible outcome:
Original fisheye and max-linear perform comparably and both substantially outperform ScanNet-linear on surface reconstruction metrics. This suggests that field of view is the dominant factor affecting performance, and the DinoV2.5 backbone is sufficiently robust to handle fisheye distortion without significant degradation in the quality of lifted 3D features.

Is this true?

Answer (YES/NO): NO